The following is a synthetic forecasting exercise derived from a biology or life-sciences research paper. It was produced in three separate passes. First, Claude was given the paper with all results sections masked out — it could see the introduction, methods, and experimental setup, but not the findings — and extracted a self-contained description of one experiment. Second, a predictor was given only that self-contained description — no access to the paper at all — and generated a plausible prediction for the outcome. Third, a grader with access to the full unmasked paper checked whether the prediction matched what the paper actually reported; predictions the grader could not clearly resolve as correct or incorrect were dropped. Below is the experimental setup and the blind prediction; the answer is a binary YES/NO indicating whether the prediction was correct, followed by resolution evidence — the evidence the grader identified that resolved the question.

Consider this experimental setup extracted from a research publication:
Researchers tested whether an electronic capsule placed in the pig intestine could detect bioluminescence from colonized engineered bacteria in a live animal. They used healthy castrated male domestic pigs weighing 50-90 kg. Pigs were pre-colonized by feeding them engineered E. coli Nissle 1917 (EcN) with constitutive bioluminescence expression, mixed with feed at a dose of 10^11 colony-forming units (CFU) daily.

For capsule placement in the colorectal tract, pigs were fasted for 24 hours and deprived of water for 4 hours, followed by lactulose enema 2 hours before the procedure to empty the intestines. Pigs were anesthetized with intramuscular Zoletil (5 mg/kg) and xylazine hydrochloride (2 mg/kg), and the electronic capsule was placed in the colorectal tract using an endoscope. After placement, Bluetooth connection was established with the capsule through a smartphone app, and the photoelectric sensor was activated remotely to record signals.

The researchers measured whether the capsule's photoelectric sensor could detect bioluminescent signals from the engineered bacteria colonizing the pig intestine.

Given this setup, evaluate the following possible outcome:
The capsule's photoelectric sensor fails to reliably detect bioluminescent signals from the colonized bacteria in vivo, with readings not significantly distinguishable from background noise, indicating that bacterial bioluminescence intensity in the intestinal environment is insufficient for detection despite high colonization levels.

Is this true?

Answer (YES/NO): NO